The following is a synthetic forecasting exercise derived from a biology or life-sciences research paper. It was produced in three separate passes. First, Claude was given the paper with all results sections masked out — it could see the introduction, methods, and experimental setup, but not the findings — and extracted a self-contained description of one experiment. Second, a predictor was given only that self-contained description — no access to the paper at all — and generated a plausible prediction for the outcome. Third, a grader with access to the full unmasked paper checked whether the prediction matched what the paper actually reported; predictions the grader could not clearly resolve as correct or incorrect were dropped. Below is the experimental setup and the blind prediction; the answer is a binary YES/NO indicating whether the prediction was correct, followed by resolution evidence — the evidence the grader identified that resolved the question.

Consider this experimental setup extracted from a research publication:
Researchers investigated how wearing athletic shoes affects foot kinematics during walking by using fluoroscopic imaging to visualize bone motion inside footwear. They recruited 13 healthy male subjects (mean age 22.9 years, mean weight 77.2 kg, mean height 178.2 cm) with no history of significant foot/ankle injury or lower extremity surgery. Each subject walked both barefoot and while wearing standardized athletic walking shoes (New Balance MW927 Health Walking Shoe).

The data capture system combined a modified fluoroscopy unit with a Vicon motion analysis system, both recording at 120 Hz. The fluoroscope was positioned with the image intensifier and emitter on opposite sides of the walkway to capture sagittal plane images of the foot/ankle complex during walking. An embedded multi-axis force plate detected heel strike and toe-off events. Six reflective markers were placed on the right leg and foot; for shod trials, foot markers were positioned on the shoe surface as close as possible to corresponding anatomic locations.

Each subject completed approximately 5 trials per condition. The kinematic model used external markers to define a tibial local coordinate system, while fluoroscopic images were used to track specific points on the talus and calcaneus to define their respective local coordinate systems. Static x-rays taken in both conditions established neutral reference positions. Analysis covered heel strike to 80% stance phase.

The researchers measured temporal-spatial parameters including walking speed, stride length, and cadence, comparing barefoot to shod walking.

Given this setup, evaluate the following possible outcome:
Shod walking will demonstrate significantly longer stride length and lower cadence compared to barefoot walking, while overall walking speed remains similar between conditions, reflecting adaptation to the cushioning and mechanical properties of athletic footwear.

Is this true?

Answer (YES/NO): NO